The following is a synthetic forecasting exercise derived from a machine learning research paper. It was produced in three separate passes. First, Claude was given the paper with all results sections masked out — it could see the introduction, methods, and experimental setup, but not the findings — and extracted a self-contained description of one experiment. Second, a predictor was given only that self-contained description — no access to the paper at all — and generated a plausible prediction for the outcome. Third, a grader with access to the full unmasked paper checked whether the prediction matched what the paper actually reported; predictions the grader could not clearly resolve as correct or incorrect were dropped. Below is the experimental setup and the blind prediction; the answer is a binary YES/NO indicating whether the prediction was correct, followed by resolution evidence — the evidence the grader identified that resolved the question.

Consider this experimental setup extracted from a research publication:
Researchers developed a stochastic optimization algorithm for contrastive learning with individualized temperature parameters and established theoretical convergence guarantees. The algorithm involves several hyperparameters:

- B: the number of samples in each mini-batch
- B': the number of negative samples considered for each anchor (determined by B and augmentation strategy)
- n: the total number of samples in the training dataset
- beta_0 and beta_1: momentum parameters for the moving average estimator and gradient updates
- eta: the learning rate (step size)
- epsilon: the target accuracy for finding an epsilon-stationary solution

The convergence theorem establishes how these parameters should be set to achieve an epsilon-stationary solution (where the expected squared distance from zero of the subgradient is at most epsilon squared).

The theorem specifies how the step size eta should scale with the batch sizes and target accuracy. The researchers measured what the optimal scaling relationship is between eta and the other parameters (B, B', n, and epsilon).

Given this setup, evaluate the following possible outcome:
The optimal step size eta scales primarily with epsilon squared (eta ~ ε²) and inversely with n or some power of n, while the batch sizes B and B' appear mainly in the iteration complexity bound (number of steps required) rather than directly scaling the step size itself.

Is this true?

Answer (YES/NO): NO